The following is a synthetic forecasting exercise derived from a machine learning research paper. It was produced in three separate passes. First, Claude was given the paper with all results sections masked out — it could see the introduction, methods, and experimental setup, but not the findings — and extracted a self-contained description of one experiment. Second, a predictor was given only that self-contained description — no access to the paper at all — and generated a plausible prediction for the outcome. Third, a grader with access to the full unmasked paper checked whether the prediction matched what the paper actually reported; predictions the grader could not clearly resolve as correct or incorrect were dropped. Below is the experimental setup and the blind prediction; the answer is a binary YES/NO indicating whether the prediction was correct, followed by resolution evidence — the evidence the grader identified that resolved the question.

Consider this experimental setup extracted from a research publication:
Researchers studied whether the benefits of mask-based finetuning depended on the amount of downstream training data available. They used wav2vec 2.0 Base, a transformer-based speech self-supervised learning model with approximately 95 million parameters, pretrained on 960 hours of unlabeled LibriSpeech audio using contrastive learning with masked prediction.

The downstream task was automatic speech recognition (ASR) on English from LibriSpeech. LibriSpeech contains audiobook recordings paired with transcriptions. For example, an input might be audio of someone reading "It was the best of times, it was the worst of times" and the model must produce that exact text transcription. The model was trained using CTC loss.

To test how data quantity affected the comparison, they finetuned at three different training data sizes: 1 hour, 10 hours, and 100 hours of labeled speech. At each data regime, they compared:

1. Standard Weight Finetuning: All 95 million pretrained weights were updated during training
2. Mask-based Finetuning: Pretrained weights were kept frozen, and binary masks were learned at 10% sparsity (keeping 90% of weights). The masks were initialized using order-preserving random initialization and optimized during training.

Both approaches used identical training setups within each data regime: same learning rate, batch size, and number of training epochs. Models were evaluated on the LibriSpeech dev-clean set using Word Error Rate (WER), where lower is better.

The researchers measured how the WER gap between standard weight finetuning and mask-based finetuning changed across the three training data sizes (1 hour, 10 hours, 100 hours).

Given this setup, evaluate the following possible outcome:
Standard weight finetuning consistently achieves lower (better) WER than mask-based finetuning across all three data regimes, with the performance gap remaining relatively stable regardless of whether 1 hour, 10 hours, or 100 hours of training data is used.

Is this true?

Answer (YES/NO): NO